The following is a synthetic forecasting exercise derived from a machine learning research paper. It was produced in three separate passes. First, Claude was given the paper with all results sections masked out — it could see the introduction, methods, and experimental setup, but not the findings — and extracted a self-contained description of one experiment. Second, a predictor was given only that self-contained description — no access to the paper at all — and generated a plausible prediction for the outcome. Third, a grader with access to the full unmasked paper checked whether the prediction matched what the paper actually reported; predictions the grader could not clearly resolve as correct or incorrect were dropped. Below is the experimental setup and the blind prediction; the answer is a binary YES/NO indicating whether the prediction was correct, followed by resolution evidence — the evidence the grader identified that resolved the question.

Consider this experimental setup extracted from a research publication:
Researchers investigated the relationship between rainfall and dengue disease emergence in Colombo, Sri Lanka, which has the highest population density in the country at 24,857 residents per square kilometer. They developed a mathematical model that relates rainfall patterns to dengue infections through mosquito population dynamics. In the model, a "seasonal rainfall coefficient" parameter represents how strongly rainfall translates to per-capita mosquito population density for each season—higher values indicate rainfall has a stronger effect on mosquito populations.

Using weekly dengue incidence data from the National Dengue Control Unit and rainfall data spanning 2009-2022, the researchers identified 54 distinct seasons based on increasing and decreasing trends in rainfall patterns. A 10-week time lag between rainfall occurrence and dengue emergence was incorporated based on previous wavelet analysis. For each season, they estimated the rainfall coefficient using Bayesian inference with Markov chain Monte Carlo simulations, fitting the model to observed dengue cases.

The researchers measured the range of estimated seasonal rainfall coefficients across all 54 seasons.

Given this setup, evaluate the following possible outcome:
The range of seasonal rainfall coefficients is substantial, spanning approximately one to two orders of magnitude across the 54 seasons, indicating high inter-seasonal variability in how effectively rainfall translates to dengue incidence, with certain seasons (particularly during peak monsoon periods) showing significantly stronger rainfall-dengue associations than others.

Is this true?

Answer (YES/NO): YES